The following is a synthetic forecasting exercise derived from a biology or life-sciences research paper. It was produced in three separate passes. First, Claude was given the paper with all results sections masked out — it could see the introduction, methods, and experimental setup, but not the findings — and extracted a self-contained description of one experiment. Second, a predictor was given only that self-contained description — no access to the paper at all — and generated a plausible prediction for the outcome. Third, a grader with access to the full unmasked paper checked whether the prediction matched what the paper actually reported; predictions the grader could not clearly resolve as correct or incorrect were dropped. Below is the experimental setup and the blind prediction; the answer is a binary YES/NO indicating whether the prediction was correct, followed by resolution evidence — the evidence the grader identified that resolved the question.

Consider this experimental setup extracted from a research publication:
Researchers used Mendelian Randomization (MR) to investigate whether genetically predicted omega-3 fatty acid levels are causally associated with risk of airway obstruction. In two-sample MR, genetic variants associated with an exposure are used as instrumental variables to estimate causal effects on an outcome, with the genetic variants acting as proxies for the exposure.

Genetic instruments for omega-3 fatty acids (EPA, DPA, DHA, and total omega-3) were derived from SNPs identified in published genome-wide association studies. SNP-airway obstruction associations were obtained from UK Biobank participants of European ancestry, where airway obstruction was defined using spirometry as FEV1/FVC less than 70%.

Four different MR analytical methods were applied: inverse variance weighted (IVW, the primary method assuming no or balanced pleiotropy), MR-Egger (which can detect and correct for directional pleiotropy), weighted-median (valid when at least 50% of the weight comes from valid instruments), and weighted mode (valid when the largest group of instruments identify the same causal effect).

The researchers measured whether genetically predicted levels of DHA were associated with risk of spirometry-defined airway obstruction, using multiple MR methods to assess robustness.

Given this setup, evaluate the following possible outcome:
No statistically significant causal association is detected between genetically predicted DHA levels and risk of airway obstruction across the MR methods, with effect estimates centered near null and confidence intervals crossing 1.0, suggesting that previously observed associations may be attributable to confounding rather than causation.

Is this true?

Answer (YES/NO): YES